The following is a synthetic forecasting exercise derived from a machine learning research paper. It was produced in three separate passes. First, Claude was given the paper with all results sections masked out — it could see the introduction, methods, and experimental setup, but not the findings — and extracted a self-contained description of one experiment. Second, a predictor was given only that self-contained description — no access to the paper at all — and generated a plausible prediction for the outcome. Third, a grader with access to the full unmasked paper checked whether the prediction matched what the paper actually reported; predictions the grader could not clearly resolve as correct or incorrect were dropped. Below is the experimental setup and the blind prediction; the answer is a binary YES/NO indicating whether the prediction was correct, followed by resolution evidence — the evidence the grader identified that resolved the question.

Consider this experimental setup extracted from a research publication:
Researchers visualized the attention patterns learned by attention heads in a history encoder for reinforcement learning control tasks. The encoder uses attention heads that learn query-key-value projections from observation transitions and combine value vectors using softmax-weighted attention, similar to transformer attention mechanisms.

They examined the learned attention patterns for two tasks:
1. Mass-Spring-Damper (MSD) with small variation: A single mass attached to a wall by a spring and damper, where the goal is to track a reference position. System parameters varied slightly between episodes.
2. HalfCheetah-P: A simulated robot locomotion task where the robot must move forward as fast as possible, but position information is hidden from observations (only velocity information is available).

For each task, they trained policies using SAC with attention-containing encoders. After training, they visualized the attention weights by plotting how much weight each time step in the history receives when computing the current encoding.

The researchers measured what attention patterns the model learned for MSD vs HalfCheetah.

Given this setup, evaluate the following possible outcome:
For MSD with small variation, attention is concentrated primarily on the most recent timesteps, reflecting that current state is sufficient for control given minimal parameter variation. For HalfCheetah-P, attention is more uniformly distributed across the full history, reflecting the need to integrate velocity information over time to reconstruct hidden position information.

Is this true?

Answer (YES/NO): NO